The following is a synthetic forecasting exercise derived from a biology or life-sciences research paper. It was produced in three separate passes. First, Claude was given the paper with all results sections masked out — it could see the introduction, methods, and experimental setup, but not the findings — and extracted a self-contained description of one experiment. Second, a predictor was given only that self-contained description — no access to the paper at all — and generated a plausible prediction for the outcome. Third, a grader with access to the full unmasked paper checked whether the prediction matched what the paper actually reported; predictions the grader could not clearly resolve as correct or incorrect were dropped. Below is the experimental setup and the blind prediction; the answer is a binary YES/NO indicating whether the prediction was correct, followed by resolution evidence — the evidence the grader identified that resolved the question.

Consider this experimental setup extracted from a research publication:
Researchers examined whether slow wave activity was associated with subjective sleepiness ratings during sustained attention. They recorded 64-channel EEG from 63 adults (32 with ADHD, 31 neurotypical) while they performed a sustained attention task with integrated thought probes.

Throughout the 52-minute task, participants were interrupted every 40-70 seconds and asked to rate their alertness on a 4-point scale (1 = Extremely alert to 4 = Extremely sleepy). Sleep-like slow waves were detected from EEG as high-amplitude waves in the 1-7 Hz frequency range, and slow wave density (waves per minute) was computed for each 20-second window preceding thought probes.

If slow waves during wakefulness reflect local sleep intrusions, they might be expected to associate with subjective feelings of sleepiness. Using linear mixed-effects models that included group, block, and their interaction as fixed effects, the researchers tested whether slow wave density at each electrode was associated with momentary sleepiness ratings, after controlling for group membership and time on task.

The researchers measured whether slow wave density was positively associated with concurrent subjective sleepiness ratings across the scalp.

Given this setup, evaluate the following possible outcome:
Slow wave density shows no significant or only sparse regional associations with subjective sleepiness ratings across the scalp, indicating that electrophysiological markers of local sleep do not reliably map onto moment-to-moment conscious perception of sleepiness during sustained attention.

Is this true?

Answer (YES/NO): NO